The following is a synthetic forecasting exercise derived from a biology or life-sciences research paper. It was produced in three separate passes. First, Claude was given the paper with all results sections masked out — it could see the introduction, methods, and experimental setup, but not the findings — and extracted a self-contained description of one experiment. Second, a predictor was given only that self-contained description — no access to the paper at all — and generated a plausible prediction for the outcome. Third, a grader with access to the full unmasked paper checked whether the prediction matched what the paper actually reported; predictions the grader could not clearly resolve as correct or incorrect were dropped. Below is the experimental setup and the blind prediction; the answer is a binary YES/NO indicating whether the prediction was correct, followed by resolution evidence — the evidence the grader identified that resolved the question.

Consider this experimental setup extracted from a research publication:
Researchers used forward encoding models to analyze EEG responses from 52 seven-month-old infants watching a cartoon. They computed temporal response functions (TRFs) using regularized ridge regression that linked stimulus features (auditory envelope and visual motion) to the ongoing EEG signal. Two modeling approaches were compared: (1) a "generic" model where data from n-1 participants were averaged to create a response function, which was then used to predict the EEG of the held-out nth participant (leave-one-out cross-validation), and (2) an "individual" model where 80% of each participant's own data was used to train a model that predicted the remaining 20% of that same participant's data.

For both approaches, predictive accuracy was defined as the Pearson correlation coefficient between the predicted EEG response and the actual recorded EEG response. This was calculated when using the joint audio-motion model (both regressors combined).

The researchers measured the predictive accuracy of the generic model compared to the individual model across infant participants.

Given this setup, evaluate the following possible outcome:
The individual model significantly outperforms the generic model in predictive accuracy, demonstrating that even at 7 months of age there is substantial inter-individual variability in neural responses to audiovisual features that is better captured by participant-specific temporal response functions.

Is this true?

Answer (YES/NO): NO